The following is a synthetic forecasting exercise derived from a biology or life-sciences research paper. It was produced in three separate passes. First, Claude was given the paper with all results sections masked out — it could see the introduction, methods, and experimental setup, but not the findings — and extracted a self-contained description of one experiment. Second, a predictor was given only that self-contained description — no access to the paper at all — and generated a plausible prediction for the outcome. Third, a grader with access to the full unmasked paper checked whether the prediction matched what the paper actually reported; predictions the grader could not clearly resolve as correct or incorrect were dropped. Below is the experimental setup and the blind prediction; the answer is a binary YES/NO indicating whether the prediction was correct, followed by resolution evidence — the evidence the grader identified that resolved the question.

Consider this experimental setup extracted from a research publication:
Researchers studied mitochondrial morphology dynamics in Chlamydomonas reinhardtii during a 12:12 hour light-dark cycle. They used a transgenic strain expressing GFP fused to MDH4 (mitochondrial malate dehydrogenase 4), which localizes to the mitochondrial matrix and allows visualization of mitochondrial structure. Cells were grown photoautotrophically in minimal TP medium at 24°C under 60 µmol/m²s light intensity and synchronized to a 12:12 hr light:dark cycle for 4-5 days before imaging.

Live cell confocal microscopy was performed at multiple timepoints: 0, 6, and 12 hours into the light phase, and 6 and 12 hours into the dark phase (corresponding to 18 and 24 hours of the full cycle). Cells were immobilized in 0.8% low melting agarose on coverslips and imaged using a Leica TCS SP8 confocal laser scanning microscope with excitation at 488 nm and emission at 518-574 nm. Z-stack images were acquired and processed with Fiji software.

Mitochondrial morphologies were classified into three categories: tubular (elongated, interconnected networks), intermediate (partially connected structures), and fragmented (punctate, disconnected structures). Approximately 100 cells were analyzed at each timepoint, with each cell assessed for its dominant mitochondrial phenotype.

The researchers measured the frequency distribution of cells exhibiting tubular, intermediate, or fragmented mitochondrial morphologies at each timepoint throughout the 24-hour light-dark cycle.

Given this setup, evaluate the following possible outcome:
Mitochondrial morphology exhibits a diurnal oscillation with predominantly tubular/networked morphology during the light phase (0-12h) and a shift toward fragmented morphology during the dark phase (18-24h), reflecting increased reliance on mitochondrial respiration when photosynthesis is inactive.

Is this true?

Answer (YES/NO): NO